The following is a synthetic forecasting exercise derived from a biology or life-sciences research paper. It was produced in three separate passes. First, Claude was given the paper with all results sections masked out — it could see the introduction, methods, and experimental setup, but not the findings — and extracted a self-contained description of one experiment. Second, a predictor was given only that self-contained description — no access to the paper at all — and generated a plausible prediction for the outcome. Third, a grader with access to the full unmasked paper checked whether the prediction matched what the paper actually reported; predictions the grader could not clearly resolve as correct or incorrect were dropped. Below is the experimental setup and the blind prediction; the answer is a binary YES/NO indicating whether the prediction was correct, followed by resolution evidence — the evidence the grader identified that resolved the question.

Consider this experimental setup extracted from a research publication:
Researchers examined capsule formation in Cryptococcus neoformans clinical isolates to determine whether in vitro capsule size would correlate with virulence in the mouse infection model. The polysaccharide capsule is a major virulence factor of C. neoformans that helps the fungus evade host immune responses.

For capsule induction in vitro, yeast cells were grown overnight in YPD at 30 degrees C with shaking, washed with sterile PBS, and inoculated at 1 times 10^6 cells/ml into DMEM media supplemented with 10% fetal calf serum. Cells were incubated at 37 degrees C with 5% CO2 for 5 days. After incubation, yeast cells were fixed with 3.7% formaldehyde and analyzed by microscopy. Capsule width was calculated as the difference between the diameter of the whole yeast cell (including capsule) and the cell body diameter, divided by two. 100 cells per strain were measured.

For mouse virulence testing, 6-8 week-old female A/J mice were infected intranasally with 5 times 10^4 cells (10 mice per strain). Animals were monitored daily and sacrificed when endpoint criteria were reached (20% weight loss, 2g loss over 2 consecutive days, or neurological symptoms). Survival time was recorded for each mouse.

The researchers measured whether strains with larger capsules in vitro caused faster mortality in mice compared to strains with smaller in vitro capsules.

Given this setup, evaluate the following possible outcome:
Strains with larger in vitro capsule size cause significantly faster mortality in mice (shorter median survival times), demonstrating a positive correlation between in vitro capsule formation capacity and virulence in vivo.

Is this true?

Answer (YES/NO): NO